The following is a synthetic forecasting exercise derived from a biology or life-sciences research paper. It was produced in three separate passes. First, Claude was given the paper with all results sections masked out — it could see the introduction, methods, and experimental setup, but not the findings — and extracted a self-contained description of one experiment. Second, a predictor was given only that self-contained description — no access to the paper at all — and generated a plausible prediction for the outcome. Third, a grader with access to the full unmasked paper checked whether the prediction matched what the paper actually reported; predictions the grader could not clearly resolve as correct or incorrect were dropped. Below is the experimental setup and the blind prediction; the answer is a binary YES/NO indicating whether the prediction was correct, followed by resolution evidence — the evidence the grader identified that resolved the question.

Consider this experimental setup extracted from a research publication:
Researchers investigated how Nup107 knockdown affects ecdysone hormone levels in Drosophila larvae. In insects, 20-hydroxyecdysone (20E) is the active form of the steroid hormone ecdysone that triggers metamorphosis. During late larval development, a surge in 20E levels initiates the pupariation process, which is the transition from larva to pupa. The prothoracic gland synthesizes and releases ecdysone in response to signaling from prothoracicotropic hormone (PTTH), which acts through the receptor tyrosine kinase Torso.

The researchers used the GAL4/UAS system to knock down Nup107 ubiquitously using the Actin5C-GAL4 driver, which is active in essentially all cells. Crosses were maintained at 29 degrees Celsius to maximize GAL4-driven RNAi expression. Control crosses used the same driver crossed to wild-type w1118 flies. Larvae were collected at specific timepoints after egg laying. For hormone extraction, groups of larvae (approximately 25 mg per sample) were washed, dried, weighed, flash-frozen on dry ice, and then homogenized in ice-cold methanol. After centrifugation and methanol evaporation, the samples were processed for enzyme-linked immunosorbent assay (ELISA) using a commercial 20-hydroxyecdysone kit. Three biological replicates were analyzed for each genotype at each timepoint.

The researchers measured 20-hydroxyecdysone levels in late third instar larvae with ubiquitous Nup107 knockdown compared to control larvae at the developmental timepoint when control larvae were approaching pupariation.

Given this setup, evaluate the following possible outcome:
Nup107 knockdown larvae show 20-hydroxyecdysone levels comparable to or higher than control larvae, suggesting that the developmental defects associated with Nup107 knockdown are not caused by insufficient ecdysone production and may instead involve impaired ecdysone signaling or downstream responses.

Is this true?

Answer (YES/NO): NO